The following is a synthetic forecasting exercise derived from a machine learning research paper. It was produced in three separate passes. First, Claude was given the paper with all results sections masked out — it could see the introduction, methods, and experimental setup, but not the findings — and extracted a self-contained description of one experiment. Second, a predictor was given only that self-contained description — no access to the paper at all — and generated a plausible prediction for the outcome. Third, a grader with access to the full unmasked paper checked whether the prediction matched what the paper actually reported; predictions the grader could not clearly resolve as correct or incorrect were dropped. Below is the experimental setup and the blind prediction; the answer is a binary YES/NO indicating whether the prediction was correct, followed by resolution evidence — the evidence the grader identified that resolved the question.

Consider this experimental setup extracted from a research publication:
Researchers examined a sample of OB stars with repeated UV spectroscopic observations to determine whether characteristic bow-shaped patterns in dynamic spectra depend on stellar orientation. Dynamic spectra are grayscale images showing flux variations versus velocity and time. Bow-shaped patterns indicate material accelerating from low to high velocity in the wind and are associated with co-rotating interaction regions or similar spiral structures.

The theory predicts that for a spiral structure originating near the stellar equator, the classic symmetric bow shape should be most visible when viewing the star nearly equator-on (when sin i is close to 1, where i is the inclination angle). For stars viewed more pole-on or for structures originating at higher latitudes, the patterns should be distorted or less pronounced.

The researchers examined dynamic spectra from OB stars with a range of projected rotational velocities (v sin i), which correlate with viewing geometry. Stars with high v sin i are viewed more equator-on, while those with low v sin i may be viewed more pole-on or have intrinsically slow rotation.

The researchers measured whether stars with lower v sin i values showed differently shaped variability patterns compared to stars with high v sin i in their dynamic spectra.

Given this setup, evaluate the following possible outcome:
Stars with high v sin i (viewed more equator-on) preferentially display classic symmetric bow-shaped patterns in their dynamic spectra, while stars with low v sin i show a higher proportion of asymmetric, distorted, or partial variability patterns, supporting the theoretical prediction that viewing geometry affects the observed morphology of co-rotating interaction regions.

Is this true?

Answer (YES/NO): YES